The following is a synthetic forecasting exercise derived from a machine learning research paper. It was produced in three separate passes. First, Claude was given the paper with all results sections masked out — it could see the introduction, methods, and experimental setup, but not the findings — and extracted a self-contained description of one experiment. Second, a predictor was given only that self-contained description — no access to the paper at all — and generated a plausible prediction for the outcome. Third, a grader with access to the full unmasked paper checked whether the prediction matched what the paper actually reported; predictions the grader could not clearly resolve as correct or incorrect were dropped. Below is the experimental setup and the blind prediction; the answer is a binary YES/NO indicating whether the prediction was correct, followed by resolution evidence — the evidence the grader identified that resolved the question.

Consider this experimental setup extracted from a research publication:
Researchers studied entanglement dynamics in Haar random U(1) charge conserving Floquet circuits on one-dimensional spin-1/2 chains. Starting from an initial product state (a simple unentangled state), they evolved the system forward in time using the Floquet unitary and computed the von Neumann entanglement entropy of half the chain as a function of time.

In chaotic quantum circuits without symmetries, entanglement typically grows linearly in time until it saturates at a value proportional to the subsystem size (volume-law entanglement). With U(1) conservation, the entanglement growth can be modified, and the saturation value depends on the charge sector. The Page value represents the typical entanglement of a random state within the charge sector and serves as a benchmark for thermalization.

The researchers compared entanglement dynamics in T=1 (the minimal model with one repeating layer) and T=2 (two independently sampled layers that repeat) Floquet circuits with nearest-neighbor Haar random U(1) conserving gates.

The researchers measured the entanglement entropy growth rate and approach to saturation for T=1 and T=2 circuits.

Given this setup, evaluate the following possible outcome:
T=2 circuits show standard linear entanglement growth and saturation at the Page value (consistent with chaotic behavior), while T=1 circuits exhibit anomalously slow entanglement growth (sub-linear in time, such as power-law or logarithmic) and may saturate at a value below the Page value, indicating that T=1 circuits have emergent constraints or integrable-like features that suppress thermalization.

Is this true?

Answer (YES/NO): NO